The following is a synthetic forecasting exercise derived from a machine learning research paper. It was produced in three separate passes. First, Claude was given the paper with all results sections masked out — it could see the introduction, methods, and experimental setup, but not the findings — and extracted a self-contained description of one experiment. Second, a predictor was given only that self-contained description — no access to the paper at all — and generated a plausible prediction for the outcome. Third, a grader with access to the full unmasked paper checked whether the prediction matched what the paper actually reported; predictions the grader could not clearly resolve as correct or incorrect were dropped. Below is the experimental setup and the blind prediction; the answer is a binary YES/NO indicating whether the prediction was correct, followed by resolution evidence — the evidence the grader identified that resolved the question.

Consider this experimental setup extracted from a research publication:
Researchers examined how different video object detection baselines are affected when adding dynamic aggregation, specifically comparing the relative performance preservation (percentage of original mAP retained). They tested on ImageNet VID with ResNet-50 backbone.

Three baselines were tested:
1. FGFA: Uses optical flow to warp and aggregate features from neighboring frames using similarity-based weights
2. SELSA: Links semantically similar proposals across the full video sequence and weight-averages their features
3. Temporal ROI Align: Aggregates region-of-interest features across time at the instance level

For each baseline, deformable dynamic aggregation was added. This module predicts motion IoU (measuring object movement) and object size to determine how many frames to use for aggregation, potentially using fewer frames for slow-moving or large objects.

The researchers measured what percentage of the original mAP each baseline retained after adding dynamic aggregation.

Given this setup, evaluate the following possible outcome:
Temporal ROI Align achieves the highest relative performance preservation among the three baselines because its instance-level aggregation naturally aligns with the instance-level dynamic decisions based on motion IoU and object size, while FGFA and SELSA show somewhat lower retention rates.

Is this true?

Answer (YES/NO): NO